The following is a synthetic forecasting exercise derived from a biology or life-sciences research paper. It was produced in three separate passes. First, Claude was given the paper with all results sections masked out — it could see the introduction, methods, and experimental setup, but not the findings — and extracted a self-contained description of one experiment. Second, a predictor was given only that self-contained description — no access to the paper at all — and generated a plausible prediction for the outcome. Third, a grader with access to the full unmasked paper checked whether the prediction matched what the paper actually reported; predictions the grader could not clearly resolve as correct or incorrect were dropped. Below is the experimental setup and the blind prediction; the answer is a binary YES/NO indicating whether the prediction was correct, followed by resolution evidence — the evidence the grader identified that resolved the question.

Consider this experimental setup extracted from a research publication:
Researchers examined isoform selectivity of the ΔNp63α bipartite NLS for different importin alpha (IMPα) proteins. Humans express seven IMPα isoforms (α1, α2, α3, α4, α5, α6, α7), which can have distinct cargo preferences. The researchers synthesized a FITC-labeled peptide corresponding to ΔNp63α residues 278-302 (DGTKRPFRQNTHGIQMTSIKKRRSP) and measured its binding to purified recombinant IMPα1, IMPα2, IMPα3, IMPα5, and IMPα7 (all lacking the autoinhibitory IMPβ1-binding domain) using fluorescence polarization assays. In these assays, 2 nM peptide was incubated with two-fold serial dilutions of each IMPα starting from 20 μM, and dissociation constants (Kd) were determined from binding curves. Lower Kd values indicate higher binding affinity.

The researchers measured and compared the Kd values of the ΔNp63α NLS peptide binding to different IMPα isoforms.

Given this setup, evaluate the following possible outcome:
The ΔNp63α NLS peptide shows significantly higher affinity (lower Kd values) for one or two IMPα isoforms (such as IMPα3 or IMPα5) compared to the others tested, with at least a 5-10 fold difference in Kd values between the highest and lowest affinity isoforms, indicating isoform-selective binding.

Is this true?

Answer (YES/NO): NO